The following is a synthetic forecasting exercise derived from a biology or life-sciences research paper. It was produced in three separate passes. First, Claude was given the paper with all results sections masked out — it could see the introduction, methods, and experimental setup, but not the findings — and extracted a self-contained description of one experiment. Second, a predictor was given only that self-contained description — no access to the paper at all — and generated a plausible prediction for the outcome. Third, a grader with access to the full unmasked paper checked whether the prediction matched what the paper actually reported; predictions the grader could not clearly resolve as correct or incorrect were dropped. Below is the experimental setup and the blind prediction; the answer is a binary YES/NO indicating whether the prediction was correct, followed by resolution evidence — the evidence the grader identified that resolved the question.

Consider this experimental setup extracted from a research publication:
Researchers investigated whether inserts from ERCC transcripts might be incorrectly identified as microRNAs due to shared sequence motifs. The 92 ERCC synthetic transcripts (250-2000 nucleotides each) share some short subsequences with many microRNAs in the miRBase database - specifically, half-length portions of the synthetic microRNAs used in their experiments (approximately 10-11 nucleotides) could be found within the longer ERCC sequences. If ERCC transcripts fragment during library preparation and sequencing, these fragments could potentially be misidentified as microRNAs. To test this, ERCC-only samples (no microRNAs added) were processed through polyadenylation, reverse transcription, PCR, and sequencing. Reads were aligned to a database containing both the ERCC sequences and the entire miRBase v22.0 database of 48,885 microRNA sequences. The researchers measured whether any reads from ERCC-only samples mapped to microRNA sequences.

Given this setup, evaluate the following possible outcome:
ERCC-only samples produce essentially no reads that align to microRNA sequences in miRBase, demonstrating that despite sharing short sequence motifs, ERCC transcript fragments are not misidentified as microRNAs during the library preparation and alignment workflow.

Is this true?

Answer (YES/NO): YES